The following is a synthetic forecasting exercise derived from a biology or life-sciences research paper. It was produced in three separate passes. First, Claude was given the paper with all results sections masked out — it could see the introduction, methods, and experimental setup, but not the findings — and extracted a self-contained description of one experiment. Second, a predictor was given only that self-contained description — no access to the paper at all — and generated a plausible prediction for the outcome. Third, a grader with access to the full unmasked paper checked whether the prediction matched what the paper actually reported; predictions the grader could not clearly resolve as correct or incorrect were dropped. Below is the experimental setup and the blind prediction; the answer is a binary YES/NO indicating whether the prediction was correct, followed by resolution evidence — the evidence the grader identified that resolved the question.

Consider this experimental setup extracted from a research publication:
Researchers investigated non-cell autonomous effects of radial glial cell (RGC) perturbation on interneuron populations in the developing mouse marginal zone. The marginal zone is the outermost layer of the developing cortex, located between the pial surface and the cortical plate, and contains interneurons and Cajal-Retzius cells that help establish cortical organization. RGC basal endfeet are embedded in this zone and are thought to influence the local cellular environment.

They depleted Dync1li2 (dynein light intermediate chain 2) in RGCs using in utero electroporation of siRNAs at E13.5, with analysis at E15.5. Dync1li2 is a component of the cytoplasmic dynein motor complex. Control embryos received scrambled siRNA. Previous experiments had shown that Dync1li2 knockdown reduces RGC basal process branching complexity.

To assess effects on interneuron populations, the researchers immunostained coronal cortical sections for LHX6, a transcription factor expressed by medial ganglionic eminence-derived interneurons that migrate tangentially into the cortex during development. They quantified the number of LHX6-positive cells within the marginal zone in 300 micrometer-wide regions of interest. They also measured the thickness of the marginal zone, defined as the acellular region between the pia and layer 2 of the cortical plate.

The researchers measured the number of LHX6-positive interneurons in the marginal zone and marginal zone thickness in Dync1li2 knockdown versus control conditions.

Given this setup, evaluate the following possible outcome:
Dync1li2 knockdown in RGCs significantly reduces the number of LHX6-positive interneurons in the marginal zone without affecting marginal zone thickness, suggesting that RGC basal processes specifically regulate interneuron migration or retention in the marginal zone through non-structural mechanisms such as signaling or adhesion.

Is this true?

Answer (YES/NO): YES